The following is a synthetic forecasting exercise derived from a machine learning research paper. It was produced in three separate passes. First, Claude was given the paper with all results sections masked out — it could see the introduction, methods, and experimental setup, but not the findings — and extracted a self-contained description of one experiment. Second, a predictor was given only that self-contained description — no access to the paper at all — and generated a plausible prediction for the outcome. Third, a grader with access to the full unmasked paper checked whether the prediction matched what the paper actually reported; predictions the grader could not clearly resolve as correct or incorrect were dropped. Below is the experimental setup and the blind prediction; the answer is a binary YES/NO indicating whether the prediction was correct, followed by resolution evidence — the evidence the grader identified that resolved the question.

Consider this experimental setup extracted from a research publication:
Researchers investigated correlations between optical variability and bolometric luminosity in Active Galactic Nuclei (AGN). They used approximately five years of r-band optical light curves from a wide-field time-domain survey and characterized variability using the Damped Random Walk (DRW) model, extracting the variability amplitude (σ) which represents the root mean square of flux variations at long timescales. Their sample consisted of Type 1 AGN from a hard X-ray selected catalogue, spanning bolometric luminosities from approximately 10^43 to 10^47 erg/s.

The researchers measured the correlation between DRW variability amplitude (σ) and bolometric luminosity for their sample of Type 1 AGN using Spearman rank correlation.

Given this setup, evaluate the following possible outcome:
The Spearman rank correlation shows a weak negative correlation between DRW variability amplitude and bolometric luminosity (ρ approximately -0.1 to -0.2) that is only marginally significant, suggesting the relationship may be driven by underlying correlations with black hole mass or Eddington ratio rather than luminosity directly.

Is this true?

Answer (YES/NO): NO